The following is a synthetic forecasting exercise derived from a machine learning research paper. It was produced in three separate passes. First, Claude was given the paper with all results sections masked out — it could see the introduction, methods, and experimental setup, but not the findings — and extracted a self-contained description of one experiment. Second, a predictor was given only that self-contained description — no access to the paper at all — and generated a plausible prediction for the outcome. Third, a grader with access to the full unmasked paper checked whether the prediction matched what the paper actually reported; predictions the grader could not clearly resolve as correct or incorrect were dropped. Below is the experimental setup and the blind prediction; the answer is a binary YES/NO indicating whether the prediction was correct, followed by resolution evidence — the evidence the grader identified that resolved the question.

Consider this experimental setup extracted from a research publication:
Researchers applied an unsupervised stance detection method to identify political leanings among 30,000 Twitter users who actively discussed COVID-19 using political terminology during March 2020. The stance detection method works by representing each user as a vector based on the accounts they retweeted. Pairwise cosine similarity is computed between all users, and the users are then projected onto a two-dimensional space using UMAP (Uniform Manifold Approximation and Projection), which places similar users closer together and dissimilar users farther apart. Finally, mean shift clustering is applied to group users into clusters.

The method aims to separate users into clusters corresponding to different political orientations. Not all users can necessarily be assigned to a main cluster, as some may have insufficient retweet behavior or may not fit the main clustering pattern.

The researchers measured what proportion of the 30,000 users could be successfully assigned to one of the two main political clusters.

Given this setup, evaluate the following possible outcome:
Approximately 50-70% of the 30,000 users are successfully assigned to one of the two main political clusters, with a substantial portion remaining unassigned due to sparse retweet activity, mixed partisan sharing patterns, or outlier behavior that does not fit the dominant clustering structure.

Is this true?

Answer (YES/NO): NO